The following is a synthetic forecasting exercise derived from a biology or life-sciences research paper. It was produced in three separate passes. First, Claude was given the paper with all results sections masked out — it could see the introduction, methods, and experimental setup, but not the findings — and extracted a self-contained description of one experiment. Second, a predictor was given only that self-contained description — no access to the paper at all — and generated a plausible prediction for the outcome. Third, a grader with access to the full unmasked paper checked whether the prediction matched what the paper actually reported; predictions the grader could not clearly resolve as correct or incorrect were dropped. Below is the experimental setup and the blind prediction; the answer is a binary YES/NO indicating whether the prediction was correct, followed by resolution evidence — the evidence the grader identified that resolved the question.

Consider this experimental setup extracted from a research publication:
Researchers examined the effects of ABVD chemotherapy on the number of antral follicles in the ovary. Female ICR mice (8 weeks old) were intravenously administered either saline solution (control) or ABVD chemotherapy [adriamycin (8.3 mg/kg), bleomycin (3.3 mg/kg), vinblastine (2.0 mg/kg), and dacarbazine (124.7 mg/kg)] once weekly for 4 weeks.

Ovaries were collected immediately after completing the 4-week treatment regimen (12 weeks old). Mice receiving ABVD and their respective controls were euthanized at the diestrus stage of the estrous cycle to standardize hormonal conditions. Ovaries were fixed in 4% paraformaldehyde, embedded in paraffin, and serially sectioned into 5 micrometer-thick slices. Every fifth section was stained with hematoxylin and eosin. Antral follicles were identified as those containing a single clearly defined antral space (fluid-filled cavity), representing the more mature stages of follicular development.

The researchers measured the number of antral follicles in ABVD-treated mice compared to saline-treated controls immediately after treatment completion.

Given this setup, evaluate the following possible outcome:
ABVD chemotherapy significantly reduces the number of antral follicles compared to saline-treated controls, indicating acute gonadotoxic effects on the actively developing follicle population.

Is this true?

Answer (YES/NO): YES